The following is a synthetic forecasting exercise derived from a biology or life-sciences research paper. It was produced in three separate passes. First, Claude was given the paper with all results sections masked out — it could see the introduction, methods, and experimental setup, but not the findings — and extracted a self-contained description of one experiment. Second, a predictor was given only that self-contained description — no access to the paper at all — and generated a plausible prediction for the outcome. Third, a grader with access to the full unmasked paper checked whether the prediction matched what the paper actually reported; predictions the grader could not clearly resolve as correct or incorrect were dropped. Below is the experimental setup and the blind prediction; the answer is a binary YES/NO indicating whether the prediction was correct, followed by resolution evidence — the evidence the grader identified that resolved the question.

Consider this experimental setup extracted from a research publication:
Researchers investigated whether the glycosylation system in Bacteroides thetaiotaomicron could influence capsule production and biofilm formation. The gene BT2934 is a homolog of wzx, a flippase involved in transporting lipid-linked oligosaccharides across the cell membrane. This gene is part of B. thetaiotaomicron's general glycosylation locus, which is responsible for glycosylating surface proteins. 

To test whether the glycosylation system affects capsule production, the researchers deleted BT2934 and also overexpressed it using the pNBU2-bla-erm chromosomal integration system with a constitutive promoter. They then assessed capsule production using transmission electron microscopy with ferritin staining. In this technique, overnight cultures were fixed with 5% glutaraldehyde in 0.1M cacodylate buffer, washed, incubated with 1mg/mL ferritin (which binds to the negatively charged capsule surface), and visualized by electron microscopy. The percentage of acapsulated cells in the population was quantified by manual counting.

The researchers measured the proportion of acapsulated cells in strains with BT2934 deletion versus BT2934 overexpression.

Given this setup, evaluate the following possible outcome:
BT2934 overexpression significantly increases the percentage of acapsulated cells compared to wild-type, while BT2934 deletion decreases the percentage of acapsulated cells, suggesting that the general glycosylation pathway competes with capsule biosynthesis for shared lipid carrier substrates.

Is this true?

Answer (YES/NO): YES